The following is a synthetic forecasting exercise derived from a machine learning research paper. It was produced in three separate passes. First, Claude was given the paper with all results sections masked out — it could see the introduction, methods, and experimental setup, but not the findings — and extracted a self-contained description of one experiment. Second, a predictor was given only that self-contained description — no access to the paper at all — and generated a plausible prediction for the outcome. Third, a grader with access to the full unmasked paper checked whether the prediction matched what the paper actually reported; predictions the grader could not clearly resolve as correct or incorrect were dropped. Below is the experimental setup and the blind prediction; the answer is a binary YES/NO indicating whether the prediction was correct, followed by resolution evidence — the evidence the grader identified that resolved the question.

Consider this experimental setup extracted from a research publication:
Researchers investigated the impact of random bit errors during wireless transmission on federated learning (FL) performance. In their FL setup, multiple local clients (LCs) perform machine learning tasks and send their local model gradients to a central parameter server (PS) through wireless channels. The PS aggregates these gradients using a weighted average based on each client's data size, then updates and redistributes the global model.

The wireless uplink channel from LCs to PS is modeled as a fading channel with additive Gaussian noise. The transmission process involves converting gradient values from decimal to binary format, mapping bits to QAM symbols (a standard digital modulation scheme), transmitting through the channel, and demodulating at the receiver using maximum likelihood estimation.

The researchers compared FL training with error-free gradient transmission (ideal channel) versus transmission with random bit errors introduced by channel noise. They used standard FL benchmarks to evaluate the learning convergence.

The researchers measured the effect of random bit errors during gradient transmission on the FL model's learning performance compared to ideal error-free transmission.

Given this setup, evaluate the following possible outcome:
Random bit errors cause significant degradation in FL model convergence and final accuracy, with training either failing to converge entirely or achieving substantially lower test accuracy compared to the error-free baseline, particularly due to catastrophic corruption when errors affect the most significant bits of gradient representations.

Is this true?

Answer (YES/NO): YES